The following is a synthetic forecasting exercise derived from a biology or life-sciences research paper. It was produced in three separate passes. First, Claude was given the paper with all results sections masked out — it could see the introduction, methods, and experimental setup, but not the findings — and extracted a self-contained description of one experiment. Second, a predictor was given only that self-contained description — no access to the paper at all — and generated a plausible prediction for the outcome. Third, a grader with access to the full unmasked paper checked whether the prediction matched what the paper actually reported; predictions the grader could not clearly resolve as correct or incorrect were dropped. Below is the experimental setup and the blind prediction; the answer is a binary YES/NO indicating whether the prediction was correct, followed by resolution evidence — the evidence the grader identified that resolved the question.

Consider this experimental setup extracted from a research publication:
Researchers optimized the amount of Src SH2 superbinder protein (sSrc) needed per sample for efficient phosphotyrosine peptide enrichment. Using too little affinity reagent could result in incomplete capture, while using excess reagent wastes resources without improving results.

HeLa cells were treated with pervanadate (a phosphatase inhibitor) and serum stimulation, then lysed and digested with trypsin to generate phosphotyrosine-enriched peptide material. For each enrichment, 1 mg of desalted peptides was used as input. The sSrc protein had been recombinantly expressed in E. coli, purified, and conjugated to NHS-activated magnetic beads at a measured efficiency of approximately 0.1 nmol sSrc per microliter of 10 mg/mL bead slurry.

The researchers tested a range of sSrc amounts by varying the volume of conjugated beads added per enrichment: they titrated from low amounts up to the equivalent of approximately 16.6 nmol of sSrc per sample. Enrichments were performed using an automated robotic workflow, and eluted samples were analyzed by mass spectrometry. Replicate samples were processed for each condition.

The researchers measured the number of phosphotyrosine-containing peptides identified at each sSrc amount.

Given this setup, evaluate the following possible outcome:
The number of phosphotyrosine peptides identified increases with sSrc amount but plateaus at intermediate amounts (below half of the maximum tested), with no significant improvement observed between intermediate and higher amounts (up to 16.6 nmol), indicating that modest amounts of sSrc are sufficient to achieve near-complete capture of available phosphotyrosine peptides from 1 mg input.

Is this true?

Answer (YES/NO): NO